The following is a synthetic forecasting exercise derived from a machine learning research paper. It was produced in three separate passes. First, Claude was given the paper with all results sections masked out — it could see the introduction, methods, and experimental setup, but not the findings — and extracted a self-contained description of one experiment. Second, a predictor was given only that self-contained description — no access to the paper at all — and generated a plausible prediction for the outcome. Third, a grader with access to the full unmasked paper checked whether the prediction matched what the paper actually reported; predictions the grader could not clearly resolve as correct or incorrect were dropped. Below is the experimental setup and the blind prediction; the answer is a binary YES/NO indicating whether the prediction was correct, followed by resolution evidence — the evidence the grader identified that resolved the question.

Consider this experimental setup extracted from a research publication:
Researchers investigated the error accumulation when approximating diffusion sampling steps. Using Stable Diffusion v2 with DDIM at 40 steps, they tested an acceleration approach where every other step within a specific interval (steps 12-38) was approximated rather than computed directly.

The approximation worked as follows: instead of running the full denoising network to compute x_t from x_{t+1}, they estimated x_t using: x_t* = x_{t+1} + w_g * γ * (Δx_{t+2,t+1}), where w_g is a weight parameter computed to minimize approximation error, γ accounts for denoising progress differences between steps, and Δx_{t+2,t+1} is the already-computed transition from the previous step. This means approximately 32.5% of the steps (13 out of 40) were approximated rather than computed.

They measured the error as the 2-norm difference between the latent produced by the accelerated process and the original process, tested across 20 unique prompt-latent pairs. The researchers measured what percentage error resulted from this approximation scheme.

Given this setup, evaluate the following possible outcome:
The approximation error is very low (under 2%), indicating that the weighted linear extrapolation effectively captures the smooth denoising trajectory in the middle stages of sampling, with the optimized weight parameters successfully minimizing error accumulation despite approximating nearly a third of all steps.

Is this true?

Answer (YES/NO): NO